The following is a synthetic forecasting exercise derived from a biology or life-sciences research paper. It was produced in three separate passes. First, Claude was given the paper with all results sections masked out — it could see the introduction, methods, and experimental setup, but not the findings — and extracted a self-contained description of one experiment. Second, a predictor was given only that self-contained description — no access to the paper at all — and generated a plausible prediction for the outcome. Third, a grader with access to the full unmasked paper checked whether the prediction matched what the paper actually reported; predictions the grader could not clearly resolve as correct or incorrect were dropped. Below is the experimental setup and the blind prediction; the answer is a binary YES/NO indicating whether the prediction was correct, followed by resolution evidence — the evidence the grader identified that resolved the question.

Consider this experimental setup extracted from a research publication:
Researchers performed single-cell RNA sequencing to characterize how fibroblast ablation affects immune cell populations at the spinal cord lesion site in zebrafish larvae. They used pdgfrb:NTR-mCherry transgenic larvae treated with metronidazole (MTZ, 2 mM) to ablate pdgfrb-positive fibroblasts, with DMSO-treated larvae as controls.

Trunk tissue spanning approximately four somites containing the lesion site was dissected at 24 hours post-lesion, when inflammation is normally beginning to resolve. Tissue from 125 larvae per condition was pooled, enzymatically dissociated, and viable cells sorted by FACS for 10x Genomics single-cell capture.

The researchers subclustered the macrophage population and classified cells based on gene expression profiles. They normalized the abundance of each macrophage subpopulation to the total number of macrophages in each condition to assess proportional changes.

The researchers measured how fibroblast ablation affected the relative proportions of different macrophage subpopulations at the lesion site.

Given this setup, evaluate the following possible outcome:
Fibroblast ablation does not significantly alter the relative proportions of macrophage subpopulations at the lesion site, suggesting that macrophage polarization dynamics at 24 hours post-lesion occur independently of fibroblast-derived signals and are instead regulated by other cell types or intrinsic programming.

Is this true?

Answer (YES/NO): NO